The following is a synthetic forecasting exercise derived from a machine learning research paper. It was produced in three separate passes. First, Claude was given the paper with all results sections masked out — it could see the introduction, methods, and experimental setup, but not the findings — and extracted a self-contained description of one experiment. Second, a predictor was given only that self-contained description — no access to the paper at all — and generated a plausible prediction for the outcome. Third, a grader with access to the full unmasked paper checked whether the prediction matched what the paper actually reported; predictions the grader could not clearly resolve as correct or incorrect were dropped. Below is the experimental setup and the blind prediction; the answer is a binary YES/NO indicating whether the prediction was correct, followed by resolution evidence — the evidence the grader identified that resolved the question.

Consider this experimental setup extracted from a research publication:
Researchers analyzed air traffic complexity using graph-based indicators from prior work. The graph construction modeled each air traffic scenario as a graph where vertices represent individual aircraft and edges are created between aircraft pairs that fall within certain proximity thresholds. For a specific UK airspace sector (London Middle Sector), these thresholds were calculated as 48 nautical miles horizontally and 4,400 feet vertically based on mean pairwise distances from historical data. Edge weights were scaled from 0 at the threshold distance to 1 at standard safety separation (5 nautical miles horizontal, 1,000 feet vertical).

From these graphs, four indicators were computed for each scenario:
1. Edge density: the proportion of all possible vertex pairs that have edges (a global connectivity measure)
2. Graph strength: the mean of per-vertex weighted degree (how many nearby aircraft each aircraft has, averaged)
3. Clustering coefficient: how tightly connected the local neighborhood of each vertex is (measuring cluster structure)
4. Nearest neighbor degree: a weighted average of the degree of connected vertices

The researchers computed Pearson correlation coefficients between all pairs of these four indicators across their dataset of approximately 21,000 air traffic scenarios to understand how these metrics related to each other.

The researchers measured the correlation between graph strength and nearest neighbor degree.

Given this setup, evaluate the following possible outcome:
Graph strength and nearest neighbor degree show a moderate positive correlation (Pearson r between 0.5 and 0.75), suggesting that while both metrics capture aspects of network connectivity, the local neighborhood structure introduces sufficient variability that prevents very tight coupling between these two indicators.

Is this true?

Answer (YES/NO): NO